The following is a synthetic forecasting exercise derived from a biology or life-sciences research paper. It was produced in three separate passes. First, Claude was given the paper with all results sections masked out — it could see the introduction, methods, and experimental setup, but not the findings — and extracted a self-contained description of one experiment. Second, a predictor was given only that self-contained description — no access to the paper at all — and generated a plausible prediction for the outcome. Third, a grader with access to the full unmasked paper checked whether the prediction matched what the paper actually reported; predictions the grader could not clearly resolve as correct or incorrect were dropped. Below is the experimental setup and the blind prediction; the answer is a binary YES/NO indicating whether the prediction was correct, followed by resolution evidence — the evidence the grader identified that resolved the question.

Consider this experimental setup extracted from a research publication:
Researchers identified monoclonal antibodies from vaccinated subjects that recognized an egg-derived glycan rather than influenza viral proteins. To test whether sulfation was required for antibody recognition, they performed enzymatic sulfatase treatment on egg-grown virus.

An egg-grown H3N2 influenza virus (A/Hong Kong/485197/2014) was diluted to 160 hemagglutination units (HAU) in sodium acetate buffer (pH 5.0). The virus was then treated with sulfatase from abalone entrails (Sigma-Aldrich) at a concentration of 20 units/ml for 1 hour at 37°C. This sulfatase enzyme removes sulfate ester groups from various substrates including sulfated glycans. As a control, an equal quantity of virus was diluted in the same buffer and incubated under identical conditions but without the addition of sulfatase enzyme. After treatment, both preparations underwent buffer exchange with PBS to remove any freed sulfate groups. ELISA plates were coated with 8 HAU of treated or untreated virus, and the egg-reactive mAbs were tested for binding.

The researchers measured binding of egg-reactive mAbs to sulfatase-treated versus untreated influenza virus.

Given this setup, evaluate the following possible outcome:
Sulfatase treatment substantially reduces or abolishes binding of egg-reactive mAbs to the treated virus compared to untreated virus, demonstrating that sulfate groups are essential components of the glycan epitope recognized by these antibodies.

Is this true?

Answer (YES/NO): YES